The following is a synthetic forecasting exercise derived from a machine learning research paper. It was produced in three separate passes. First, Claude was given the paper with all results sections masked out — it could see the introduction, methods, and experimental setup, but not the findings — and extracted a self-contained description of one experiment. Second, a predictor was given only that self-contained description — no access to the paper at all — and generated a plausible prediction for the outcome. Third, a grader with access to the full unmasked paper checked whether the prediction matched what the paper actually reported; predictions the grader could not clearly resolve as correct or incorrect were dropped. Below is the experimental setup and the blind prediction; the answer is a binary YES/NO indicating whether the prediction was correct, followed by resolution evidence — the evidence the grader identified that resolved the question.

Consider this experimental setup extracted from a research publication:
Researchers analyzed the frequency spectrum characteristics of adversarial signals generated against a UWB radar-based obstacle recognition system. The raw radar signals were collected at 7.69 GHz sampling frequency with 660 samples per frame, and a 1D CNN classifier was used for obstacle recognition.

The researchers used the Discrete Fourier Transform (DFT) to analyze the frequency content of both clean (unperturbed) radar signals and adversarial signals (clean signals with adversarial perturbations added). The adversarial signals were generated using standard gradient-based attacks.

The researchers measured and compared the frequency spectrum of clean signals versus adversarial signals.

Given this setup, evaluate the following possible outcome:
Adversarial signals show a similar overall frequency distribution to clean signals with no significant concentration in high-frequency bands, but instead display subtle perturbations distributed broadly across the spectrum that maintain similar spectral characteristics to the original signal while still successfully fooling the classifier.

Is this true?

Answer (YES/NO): YES